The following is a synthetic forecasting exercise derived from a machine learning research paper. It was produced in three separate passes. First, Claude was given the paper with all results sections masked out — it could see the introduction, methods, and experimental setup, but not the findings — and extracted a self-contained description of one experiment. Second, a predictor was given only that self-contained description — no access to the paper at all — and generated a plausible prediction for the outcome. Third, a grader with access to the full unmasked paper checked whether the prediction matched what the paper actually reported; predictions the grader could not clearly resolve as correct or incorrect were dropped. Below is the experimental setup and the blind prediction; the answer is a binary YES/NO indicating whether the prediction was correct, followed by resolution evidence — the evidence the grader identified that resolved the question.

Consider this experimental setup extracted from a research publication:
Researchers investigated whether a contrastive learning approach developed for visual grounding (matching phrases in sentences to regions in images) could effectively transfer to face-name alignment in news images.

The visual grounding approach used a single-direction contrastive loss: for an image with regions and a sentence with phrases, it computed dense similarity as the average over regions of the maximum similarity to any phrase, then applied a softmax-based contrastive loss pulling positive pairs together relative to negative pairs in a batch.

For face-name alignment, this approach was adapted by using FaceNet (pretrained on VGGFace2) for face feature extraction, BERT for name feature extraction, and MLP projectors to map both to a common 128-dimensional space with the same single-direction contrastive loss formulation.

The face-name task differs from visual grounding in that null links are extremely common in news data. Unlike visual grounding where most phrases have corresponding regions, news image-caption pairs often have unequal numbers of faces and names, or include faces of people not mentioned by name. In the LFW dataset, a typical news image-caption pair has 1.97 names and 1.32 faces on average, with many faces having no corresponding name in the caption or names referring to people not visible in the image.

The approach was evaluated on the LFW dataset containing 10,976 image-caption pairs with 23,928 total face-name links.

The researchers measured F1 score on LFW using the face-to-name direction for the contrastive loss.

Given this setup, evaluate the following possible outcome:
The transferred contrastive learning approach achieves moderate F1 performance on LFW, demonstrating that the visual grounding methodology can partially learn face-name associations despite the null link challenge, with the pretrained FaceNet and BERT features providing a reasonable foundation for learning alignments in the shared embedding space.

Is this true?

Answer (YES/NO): NO